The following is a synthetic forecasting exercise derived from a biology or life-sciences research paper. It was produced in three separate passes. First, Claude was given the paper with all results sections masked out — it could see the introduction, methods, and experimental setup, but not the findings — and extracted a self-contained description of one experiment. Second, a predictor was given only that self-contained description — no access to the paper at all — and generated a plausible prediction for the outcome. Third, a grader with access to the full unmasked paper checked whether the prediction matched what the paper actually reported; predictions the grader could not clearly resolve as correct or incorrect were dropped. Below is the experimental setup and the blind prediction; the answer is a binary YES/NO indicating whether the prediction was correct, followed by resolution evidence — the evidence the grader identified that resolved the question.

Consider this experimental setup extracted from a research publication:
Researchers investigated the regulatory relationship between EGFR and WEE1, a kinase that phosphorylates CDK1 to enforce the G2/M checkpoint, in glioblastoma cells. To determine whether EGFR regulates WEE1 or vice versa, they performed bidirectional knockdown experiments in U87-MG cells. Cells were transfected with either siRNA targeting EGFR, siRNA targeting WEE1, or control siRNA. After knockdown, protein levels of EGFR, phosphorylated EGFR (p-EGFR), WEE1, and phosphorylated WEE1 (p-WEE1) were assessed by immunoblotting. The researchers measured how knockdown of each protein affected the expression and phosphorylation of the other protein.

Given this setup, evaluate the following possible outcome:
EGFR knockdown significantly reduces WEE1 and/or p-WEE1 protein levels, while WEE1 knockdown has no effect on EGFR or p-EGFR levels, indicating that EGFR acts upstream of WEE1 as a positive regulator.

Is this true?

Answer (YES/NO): YES